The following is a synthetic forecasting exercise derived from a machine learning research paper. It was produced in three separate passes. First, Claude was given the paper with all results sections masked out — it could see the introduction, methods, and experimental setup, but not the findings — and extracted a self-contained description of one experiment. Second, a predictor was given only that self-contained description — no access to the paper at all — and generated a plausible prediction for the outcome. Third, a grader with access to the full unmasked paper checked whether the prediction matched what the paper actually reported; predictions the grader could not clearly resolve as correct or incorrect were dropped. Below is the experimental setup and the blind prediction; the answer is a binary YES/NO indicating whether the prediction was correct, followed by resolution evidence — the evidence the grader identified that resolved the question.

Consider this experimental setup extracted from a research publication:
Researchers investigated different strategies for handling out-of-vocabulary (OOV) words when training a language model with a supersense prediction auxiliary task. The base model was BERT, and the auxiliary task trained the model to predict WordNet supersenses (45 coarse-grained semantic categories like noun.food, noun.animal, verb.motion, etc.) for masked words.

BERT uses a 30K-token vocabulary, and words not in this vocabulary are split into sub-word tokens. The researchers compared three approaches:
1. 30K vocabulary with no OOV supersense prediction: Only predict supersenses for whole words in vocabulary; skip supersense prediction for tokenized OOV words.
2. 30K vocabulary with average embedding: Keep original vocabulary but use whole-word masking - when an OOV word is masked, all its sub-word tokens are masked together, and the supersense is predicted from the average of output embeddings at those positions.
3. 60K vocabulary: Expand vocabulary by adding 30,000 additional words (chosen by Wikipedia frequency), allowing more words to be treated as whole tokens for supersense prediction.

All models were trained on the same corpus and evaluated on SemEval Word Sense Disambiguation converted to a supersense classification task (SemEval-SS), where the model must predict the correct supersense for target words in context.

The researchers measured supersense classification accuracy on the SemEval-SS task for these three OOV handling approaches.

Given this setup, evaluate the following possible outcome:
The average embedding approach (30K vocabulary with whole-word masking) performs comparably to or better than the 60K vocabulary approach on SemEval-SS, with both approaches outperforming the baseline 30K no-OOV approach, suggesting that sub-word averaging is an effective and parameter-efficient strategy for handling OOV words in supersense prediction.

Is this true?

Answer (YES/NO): YES